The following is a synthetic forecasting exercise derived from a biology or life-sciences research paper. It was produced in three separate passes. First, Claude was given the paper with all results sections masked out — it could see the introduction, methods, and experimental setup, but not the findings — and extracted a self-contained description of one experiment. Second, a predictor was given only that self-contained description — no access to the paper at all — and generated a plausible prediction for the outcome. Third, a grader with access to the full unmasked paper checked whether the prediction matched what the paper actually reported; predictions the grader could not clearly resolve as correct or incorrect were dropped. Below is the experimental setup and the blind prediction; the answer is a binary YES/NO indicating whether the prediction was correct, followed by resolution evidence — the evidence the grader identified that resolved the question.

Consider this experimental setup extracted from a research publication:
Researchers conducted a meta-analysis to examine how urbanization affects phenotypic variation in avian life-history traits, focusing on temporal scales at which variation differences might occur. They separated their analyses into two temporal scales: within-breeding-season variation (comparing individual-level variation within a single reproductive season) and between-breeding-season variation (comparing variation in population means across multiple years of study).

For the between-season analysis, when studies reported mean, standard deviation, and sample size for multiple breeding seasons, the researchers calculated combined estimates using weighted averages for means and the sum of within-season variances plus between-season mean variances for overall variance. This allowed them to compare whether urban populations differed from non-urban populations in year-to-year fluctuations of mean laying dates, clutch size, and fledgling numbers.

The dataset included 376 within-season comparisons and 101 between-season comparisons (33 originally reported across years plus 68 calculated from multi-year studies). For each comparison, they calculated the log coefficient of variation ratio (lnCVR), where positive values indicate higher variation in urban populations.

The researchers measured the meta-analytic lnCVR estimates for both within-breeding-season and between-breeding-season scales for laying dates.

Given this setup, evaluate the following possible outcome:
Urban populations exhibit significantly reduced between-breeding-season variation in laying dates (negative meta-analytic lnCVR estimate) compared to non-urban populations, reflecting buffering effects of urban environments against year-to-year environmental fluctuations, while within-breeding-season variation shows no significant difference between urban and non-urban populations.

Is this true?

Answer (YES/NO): NO